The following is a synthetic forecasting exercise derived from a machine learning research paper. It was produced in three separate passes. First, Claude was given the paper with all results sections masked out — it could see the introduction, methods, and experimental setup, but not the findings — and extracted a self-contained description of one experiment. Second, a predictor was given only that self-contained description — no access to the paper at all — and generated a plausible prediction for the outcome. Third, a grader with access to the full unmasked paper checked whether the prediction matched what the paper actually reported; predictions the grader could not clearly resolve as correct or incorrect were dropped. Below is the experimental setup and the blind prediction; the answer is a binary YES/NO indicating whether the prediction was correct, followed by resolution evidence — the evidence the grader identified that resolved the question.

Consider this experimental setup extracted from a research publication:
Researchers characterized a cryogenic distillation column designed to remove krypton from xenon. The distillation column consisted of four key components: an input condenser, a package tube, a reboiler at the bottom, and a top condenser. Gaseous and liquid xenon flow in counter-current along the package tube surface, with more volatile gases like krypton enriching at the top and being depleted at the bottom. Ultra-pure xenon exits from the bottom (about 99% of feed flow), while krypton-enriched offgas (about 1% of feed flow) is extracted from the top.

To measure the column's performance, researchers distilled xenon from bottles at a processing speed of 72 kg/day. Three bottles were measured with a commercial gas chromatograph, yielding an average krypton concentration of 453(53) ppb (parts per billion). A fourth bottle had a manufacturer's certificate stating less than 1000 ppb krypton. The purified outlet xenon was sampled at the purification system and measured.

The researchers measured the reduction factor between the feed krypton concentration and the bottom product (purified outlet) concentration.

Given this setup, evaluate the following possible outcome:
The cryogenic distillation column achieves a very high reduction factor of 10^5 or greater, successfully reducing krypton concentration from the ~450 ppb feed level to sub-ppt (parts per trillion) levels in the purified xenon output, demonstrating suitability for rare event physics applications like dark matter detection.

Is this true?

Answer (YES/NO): YES